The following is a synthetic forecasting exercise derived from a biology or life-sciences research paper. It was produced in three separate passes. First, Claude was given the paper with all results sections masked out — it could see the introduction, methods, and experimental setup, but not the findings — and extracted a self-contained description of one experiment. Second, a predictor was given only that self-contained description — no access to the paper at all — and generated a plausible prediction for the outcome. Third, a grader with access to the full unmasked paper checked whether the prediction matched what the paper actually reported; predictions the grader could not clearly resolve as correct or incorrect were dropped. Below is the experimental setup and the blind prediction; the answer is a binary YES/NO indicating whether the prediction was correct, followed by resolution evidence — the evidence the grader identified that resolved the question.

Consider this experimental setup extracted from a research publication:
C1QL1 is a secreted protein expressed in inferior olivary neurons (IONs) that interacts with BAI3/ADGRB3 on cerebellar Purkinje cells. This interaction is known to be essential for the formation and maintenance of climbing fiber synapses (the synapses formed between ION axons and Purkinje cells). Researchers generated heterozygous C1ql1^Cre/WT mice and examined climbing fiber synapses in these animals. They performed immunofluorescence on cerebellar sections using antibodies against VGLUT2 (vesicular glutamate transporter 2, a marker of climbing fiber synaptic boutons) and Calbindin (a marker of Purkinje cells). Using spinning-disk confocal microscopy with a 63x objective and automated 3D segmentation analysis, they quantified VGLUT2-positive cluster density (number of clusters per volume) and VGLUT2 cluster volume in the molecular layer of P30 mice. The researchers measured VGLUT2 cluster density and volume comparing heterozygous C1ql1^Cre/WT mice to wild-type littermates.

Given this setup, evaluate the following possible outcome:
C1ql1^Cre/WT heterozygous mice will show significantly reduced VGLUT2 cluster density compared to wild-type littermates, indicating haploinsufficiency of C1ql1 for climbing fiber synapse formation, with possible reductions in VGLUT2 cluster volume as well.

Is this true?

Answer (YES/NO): NO